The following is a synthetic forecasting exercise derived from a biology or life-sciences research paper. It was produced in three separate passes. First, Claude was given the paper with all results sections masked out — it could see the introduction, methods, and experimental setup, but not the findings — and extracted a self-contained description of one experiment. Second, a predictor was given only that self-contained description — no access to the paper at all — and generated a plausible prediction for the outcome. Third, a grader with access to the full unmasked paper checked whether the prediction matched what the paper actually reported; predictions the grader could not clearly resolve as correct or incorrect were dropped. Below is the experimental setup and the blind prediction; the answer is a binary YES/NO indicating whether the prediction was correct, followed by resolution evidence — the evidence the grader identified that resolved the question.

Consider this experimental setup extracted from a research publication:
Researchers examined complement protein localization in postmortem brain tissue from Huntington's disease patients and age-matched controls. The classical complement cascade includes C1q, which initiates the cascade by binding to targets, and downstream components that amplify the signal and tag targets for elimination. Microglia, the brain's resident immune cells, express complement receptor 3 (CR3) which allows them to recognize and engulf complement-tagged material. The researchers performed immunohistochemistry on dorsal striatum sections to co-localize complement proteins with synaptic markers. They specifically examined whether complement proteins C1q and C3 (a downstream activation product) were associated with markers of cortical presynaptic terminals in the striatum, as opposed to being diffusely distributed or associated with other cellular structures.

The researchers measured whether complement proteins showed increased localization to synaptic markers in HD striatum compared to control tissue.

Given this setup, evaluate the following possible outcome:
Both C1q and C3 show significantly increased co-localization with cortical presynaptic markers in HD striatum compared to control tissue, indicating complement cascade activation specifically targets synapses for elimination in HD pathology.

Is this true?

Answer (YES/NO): YES